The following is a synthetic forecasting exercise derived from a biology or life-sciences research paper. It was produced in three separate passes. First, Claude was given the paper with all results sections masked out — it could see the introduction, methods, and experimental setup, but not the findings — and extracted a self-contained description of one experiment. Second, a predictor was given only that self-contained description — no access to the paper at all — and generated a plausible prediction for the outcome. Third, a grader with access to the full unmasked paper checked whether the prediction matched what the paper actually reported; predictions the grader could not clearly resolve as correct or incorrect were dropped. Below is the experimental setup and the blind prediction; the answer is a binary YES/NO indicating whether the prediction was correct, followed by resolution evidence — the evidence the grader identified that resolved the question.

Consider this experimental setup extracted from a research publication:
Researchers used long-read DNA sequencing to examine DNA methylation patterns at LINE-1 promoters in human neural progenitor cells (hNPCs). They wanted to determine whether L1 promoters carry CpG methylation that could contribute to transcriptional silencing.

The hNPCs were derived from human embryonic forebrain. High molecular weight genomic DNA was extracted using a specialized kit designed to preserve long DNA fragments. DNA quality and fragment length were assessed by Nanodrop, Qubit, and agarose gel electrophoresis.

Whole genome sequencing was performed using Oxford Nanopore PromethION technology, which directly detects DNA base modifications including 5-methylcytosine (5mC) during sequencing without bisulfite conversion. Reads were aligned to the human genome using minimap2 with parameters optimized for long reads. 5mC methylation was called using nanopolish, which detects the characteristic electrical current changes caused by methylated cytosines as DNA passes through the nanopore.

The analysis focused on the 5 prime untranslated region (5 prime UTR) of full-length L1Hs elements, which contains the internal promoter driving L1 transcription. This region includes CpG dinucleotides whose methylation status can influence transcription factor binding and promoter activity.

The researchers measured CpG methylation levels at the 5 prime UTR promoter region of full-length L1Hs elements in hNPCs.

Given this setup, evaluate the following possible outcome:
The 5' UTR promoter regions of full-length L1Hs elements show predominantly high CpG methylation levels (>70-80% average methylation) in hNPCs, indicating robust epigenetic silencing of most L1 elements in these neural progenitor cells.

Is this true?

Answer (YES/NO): YES